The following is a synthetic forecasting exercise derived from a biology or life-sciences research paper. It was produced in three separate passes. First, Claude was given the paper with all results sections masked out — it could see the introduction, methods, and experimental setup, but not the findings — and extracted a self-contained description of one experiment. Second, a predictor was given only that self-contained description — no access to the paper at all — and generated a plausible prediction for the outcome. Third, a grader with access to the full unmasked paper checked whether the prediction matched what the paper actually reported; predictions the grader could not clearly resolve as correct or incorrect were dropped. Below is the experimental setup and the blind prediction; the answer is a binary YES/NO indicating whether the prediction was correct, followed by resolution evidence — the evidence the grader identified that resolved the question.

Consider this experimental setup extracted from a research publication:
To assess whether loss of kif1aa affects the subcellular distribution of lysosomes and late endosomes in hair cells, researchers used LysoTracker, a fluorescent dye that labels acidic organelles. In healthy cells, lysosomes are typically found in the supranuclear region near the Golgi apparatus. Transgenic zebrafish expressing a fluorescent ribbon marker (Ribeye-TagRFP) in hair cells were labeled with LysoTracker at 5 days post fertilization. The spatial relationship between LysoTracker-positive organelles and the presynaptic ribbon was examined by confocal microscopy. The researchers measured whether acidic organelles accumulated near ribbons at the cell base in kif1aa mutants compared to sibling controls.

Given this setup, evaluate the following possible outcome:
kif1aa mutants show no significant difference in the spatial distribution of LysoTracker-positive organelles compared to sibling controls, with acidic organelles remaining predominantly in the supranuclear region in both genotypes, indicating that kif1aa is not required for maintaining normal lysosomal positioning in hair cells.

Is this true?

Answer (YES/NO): NO